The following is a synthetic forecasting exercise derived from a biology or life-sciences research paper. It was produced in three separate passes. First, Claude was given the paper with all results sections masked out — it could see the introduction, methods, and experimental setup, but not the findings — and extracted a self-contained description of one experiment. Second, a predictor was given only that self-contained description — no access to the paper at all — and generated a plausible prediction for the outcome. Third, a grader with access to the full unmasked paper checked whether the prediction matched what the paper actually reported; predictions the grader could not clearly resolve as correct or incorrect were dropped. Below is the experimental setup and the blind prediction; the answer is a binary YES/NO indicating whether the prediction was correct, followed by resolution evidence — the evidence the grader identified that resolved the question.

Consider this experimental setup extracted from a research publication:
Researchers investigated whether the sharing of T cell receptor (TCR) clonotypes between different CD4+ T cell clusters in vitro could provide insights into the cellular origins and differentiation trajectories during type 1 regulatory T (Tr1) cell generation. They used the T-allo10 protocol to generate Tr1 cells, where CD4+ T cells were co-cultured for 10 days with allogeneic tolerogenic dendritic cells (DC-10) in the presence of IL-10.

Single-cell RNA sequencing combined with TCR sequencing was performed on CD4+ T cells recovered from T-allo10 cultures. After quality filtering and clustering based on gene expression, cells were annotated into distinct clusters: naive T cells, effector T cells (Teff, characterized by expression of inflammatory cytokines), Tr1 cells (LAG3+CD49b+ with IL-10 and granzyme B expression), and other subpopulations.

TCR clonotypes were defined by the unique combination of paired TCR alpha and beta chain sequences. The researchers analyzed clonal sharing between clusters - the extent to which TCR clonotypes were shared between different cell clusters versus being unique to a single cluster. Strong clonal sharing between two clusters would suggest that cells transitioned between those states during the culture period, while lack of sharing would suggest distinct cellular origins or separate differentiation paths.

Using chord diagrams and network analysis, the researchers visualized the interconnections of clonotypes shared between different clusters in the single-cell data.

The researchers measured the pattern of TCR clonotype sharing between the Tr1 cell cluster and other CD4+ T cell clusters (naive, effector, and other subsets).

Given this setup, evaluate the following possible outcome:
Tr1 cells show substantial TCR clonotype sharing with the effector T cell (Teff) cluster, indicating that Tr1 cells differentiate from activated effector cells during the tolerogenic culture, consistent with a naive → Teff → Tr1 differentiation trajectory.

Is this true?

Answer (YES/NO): NO